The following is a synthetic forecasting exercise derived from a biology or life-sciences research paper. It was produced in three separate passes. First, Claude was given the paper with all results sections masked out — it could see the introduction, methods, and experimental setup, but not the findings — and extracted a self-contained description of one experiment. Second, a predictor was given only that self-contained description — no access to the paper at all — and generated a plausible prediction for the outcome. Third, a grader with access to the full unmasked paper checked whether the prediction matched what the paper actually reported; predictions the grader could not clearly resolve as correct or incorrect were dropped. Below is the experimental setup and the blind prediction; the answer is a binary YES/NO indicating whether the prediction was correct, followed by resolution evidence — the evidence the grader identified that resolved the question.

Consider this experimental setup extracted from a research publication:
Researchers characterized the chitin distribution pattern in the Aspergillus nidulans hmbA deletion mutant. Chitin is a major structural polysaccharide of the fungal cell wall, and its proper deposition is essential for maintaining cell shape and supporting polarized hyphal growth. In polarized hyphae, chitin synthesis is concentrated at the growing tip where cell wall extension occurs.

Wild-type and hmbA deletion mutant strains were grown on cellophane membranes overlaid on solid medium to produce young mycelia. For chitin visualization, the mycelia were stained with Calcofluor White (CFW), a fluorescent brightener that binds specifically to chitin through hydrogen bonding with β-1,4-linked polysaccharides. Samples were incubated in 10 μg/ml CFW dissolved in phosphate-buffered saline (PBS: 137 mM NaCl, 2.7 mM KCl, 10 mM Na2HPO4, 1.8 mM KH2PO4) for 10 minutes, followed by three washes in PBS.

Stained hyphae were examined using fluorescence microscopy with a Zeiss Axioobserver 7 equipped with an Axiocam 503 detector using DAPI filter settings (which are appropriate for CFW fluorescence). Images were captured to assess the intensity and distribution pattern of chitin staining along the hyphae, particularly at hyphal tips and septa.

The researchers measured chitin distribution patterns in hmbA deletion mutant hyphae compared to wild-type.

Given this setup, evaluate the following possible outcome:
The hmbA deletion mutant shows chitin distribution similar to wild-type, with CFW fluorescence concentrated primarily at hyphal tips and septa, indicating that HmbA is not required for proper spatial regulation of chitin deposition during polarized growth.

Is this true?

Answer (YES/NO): NO